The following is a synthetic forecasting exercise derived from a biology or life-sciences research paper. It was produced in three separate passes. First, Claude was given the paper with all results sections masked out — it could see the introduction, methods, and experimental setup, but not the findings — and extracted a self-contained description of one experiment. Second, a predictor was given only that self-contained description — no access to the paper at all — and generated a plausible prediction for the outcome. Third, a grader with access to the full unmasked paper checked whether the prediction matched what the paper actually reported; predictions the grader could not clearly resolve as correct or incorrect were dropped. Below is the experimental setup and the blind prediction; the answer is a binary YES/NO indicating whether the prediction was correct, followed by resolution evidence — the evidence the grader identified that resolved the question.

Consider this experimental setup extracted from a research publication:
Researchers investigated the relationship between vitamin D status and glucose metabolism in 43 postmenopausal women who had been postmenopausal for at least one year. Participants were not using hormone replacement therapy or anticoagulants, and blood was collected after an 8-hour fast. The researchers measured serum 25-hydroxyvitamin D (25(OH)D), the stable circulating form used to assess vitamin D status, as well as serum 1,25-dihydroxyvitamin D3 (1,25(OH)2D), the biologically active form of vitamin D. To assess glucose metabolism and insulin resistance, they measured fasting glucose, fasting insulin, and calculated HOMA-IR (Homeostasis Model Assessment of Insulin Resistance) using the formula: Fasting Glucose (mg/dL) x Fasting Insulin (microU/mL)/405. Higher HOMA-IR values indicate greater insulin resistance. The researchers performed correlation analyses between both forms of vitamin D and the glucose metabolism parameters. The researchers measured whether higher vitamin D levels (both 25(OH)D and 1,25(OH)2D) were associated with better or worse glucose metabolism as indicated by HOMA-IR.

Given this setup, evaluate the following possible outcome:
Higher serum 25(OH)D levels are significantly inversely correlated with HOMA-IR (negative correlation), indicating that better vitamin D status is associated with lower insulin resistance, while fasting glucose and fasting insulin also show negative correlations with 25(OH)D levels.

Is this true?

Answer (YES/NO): NO